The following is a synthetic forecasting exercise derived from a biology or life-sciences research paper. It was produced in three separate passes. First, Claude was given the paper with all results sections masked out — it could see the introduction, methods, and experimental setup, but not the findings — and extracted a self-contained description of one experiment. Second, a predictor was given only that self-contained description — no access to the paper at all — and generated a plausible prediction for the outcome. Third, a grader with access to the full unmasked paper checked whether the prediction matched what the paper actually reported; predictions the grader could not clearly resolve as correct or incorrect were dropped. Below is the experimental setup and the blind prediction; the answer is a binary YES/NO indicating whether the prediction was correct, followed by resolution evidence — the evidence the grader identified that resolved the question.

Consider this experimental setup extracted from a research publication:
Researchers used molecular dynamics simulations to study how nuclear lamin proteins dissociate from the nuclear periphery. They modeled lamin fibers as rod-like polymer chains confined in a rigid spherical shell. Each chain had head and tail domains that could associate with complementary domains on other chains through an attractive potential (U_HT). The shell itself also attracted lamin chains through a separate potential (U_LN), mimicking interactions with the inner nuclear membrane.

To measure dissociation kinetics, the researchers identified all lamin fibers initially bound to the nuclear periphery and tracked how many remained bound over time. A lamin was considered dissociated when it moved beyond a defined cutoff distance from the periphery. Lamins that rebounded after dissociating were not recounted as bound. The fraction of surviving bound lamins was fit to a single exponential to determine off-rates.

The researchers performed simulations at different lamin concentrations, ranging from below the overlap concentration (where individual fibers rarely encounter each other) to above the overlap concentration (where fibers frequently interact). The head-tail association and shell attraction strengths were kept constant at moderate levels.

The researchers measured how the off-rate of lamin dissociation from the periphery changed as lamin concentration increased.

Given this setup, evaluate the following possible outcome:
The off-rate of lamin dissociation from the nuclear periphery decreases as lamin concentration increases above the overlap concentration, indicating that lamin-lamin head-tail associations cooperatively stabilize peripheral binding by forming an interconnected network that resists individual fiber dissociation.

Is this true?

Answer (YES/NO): NO